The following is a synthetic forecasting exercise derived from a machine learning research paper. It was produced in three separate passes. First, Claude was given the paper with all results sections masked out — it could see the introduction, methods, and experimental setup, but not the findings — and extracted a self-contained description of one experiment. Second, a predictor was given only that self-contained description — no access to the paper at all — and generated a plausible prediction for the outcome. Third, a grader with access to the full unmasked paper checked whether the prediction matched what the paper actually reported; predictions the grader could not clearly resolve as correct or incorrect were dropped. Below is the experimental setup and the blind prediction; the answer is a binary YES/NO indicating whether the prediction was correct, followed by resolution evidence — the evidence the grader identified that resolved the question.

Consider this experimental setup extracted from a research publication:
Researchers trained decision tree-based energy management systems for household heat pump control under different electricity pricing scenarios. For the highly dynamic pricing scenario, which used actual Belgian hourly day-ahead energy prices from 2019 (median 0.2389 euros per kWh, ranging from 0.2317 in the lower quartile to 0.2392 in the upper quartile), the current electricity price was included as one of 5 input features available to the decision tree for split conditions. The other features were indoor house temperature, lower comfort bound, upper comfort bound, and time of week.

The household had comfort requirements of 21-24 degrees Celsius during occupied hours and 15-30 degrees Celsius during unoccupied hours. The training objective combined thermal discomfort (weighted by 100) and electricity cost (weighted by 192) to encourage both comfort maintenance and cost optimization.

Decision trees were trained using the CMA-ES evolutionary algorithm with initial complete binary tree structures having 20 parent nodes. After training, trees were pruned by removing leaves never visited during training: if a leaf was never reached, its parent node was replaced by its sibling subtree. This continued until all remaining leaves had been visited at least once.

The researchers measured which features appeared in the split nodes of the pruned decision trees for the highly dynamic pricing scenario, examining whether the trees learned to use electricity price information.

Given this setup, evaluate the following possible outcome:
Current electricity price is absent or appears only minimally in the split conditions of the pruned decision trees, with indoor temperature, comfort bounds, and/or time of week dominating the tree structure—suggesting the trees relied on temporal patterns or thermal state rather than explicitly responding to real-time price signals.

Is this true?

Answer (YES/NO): YES